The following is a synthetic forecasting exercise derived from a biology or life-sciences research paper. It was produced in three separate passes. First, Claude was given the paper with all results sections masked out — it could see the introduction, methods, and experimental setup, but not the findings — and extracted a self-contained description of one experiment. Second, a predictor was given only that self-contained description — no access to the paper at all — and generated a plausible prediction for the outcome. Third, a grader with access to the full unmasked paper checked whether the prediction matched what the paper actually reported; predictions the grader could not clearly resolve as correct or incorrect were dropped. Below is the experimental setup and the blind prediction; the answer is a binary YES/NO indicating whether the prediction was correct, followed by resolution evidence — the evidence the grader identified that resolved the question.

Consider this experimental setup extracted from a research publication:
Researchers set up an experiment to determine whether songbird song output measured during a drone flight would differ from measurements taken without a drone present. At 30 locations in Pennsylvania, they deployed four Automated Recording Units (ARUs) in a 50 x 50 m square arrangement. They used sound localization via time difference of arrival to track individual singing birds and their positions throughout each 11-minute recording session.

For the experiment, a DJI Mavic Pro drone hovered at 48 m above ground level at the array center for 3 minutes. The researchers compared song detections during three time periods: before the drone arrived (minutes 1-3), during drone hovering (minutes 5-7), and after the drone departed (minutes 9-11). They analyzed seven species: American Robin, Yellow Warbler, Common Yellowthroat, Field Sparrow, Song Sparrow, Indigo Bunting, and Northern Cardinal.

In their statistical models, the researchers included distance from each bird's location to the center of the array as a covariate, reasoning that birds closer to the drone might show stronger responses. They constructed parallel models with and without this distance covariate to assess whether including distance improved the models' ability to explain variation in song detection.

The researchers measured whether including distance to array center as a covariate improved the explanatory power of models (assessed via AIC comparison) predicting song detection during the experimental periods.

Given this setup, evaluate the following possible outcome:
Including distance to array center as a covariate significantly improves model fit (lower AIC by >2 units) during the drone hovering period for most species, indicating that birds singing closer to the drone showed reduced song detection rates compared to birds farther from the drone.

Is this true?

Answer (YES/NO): NO